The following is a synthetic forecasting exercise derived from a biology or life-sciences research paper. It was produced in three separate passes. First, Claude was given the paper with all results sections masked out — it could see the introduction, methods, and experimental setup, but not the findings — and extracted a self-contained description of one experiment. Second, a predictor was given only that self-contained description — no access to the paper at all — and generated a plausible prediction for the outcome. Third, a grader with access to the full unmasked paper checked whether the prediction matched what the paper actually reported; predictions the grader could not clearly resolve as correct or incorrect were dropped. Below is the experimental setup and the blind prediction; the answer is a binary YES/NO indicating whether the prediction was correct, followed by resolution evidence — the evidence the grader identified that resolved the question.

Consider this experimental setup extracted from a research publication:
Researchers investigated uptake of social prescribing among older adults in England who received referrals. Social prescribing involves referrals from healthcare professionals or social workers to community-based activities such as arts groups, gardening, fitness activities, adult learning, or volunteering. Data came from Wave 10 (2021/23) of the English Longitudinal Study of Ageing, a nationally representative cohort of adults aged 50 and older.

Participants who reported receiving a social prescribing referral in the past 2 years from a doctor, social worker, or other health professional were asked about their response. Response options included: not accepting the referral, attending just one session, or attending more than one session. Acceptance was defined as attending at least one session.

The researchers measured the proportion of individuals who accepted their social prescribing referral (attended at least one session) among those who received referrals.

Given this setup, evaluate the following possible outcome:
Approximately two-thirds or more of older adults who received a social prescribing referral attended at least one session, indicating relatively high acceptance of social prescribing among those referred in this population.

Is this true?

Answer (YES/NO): YES